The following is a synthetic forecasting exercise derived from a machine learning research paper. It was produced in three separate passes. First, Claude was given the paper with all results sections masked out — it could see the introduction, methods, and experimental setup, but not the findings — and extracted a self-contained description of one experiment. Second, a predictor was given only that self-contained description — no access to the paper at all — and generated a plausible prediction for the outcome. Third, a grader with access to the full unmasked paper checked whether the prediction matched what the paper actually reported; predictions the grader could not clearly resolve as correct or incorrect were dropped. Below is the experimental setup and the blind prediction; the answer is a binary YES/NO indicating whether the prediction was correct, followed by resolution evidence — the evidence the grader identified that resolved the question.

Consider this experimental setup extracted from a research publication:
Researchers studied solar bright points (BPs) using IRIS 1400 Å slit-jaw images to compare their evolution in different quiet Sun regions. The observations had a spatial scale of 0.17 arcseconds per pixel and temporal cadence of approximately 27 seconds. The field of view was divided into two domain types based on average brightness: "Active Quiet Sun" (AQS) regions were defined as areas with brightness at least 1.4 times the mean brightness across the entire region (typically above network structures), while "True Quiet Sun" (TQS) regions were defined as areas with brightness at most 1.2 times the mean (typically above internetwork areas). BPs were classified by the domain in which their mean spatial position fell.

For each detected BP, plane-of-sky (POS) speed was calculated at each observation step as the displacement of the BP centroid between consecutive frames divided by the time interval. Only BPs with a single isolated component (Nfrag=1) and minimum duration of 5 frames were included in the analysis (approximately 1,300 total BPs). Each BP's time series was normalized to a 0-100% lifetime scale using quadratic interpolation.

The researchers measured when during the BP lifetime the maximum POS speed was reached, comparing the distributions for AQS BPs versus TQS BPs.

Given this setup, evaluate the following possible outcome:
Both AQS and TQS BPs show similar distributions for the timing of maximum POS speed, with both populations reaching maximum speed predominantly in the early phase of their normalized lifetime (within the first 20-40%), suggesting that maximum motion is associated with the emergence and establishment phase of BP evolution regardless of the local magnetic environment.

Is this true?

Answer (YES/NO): NO